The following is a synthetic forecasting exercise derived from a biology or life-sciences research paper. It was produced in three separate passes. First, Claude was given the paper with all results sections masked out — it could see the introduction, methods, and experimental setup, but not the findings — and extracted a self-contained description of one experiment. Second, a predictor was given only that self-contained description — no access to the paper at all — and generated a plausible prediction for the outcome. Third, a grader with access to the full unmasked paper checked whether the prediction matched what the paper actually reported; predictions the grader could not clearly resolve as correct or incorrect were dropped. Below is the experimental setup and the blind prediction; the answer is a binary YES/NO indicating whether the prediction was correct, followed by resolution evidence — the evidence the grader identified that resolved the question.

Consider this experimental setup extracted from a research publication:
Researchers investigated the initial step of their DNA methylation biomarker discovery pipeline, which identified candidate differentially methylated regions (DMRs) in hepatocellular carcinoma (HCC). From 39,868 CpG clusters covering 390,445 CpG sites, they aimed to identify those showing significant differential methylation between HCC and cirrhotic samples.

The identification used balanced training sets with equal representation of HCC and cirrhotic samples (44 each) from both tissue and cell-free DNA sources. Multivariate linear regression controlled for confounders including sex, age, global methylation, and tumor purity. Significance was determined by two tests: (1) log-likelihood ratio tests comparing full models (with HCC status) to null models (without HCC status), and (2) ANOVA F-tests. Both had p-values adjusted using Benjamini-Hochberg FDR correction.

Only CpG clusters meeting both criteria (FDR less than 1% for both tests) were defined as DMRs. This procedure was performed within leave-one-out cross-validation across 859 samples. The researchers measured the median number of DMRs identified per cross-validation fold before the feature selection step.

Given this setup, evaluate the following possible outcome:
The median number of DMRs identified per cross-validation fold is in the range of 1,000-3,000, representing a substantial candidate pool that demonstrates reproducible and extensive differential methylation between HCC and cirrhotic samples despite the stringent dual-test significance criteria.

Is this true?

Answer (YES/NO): YES